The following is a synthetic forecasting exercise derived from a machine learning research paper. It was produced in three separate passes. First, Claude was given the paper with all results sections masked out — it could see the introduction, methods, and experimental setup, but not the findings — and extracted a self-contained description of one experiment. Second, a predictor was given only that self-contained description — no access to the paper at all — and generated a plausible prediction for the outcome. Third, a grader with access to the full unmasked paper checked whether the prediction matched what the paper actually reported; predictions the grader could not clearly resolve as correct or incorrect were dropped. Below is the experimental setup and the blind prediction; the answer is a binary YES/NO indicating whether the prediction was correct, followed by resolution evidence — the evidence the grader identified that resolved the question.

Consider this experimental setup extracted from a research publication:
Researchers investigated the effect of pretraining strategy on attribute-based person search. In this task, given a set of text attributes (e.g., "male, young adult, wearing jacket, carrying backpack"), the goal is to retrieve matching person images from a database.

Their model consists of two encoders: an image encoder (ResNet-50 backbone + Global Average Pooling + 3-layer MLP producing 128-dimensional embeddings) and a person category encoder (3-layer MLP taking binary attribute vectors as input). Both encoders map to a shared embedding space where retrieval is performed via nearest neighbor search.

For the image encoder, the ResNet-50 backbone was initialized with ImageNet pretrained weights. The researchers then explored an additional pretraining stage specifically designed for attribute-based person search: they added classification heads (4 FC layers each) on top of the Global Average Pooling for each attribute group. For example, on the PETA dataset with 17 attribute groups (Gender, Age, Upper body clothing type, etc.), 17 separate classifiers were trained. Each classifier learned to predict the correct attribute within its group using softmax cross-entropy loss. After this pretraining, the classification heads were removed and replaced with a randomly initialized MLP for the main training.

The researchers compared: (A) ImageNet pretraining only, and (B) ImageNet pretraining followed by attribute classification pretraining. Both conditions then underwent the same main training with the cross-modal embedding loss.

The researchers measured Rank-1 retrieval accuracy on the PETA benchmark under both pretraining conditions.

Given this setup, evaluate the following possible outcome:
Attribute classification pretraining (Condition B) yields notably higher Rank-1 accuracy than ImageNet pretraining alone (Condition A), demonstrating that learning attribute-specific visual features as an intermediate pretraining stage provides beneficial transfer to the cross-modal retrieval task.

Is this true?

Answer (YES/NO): YES